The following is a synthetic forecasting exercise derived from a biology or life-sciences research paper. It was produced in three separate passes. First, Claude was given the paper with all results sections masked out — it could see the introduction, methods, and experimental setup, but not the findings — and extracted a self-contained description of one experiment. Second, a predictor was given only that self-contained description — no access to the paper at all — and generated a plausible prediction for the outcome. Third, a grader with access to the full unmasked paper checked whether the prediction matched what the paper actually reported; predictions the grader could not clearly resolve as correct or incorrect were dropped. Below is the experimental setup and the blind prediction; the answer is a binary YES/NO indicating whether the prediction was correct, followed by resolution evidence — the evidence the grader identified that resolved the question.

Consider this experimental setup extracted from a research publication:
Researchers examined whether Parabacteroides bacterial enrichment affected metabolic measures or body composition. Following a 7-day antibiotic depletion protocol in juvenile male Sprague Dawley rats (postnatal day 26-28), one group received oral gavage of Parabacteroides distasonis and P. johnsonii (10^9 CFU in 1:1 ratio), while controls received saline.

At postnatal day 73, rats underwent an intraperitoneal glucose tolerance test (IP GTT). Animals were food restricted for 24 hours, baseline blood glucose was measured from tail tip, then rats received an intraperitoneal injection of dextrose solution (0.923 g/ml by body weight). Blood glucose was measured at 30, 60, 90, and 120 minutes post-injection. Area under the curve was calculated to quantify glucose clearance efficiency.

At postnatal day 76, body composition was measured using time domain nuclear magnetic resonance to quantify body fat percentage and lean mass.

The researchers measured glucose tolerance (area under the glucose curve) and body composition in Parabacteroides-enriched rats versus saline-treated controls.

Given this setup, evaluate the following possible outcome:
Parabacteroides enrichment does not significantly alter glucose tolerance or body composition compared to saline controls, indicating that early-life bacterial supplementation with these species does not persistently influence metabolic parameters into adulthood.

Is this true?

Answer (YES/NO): NO